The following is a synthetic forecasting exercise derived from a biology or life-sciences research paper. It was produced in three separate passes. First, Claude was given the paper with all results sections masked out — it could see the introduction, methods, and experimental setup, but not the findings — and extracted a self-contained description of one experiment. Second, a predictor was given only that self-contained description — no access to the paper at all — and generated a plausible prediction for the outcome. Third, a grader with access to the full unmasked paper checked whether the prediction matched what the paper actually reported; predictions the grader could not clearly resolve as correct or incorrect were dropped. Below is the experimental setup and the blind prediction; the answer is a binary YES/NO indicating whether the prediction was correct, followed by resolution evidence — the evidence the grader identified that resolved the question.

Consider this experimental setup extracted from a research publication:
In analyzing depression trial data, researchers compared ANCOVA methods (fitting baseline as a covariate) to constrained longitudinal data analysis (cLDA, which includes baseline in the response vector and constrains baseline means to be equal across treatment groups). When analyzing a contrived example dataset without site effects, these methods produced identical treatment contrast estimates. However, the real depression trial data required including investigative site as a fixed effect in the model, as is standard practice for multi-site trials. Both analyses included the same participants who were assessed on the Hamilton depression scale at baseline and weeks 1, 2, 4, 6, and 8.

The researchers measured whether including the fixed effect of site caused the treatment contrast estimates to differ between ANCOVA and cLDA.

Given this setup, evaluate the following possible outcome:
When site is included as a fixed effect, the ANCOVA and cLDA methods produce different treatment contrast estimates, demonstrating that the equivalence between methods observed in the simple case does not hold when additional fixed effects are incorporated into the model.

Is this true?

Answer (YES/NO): YES